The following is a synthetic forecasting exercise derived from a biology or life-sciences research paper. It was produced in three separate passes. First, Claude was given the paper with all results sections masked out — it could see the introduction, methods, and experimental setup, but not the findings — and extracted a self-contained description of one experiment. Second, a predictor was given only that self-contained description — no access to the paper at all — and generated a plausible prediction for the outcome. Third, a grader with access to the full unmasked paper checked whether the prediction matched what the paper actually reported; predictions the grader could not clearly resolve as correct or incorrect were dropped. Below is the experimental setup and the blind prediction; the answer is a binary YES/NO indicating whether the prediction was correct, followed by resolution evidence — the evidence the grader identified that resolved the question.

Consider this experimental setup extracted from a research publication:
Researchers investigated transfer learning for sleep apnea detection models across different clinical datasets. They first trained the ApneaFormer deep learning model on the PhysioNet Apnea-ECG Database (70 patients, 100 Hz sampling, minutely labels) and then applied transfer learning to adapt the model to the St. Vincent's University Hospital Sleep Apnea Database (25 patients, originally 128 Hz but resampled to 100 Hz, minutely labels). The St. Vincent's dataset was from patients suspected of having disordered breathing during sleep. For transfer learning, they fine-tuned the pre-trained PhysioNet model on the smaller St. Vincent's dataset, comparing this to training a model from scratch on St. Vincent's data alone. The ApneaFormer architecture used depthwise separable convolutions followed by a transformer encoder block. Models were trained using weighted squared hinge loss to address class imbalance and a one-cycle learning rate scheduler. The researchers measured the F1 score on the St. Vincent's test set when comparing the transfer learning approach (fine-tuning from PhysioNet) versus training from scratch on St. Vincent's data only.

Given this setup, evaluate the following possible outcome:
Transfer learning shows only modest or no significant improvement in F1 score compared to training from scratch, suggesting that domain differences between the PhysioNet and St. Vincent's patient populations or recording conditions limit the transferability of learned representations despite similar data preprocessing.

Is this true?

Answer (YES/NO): NO